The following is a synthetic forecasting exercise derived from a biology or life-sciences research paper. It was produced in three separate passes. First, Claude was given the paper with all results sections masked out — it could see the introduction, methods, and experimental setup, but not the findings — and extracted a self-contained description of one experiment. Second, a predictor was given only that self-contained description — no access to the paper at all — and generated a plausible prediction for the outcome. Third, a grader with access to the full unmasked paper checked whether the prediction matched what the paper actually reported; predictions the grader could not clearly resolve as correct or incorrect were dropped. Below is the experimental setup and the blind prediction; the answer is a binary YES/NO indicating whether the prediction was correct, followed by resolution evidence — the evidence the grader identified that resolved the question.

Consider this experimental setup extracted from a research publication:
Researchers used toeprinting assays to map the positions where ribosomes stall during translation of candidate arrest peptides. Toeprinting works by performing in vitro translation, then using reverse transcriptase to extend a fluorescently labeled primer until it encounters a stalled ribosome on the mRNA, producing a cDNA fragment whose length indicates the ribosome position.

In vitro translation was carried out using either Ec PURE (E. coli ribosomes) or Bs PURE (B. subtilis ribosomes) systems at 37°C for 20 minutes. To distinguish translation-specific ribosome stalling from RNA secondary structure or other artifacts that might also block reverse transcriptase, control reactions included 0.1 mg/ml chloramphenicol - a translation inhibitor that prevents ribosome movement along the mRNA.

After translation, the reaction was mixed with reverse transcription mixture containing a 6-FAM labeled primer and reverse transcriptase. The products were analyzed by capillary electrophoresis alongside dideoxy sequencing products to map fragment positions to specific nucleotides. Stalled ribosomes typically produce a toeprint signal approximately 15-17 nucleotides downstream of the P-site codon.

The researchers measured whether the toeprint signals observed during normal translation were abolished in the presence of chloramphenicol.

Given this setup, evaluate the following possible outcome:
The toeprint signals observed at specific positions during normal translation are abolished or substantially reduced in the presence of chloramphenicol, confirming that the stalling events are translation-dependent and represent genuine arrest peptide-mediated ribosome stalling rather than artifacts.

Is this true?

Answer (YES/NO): YES